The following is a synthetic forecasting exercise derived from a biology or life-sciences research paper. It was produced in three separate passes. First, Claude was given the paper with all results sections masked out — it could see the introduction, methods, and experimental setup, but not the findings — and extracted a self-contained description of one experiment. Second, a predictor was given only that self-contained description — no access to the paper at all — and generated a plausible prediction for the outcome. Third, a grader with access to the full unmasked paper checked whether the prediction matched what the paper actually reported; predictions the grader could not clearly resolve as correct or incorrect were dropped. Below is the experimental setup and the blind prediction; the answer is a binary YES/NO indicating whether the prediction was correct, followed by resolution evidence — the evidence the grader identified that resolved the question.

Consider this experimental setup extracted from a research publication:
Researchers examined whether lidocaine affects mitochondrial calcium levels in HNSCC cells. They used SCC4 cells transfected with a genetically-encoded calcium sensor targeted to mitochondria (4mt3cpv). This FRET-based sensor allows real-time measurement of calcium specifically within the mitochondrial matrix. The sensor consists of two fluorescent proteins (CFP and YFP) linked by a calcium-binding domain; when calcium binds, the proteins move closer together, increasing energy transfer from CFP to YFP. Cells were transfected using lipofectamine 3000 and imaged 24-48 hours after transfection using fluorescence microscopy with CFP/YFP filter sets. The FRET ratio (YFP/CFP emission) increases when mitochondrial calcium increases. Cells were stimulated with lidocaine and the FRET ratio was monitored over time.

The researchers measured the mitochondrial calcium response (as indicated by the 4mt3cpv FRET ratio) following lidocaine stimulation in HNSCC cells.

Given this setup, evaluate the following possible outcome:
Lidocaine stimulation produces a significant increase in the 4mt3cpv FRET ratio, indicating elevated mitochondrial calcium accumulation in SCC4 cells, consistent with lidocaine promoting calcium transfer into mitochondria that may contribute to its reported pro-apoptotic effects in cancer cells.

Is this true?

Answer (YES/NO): YES